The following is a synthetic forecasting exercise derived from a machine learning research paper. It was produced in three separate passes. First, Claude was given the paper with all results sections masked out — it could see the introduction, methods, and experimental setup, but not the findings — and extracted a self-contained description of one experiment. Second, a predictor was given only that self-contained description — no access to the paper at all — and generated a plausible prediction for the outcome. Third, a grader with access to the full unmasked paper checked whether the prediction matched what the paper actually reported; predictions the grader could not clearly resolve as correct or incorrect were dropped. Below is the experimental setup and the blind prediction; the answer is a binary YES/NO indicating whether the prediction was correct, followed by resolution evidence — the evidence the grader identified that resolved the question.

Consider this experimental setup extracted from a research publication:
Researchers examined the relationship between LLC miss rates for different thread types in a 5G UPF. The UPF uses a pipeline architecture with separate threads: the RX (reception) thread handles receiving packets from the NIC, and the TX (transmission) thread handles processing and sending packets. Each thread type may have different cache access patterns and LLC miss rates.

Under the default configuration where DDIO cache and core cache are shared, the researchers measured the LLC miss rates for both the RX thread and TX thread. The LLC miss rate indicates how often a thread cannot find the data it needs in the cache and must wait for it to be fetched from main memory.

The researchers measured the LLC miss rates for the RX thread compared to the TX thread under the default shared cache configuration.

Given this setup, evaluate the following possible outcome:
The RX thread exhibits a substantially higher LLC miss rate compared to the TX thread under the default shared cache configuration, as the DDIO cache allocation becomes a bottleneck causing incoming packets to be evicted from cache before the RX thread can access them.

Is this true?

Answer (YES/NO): YES